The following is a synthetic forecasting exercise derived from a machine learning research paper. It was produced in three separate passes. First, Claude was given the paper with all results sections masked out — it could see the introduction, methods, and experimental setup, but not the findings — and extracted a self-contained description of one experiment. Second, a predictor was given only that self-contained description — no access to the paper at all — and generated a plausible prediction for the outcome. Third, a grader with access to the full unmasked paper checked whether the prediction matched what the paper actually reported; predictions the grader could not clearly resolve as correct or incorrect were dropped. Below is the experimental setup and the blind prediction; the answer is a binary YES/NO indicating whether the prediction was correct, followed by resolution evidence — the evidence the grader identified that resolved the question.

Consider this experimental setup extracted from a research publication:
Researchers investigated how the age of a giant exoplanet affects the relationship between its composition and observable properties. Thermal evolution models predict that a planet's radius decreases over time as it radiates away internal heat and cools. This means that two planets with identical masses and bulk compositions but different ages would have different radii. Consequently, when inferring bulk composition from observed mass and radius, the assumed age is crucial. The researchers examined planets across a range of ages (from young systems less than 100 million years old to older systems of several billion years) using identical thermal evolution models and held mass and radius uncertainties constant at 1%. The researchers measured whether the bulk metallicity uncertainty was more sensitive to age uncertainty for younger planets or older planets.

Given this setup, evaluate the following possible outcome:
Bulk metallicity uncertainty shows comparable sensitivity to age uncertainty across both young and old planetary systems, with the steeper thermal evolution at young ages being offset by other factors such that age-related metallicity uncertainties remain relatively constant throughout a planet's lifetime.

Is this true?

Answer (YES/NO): NO